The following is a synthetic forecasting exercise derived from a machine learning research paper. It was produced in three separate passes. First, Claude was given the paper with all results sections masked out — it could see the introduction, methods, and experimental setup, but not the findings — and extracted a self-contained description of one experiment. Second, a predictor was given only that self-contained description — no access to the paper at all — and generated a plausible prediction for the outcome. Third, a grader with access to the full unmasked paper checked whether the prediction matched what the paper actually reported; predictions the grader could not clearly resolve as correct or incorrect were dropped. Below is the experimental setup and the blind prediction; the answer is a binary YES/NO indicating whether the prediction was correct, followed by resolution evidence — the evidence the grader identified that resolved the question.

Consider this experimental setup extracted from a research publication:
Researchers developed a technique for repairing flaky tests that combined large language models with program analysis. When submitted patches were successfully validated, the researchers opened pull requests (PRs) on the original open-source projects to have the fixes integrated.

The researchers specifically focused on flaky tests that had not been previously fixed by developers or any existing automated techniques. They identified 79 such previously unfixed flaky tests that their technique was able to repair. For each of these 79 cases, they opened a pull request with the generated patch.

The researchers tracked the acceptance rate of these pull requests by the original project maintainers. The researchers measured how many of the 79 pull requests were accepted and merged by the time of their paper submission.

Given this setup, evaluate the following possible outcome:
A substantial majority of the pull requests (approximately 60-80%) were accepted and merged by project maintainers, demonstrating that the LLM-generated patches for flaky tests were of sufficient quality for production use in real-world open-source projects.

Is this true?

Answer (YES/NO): NO